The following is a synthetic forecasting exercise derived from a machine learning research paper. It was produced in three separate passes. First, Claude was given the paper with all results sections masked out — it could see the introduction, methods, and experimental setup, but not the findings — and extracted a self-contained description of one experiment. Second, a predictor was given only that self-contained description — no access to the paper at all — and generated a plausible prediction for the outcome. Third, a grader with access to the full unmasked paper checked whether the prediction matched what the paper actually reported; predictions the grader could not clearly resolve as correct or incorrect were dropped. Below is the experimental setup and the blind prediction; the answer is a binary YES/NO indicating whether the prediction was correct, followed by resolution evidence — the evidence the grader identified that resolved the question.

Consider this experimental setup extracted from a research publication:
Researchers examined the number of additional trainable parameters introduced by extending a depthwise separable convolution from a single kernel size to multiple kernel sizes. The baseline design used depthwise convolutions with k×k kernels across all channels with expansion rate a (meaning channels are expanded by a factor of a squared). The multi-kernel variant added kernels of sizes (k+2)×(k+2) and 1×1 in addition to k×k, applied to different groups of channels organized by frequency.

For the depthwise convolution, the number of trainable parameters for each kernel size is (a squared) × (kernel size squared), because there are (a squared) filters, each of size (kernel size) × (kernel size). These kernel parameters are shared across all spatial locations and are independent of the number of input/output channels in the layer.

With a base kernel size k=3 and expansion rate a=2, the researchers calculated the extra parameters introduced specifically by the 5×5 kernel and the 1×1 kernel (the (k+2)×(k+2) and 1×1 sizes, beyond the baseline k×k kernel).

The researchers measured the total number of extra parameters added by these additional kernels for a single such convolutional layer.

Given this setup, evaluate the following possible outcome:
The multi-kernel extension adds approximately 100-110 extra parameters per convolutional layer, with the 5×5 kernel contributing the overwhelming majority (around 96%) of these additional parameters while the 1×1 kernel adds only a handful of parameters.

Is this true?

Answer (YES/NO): YES